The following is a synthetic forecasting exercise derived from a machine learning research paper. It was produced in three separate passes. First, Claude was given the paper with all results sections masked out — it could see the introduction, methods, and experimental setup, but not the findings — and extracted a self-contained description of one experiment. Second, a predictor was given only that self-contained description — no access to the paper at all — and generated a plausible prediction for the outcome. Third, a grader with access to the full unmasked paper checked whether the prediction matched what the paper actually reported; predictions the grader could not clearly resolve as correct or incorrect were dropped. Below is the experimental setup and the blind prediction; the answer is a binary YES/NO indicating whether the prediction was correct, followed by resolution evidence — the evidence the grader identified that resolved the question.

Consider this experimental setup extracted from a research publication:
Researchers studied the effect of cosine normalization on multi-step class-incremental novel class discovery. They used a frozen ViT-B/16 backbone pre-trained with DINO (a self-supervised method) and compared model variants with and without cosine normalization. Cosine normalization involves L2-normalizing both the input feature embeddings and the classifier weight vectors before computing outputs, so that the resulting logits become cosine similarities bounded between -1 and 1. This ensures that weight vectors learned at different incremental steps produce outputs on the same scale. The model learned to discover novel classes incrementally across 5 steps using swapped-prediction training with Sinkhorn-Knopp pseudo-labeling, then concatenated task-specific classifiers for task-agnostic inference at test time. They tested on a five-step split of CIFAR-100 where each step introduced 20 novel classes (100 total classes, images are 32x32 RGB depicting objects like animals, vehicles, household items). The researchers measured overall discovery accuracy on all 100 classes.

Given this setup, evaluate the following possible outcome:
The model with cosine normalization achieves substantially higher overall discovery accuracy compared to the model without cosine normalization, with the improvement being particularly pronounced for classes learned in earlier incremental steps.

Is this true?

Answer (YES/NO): NO